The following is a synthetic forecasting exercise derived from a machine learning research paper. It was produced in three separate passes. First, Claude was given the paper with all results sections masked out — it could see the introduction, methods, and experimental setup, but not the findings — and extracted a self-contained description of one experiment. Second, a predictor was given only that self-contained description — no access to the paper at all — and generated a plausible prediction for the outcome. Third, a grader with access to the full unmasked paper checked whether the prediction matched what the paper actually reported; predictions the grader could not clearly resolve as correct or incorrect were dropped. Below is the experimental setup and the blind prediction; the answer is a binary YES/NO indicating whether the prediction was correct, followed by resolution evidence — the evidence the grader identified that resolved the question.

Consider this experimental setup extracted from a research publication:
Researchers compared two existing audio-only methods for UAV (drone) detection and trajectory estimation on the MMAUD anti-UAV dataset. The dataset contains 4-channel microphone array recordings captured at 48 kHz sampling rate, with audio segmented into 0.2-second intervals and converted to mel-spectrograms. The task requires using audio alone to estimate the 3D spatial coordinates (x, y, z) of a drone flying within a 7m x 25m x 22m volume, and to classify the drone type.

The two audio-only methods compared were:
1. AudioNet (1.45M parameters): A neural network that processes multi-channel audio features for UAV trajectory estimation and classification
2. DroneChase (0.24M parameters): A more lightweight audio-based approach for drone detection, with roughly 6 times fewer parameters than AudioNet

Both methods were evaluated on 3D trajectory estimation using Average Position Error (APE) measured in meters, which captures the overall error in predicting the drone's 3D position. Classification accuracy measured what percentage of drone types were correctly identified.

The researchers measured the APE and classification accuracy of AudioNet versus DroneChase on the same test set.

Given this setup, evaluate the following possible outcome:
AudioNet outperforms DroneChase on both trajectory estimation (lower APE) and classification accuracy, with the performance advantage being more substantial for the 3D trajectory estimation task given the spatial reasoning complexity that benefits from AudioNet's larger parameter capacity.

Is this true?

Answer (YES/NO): NO